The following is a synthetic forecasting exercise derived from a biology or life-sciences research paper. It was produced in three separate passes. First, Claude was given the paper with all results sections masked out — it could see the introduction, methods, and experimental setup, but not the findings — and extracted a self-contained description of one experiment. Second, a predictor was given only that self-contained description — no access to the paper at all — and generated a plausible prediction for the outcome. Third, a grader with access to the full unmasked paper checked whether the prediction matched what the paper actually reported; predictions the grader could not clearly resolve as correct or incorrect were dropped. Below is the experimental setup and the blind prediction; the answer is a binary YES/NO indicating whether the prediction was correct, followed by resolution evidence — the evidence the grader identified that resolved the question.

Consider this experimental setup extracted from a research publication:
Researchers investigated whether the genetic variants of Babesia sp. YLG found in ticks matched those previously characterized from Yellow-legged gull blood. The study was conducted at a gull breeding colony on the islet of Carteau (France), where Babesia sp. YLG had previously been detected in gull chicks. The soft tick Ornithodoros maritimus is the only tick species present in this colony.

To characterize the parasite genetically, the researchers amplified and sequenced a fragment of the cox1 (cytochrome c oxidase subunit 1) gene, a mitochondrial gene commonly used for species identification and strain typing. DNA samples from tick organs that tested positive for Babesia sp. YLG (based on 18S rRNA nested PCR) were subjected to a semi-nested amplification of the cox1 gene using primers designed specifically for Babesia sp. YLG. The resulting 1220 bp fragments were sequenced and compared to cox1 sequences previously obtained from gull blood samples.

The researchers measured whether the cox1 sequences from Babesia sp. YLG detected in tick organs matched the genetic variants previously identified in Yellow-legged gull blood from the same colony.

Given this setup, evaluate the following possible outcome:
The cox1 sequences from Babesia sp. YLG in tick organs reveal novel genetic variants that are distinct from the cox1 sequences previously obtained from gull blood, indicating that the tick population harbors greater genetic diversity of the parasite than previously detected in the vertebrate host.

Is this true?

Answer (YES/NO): NO